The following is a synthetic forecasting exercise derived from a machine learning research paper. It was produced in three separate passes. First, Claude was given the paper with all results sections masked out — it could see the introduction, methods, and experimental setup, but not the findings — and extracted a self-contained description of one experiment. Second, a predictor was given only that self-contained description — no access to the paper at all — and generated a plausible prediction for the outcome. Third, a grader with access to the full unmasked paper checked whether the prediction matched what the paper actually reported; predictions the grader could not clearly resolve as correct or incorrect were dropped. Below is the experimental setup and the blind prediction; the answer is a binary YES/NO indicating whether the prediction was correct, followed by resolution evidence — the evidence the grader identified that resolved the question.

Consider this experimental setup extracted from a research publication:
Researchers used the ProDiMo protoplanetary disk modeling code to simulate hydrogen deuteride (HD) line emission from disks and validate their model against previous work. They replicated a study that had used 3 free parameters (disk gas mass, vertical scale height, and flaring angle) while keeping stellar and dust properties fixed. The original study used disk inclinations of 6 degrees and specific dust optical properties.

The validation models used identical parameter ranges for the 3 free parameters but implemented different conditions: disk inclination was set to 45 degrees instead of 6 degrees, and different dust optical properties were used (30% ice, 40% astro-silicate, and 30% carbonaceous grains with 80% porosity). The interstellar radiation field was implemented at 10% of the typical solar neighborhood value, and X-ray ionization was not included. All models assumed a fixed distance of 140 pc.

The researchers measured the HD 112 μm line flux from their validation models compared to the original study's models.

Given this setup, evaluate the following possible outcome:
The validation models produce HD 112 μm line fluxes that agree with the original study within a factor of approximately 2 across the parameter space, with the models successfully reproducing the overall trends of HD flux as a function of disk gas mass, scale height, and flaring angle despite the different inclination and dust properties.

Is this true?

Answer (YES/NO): YES